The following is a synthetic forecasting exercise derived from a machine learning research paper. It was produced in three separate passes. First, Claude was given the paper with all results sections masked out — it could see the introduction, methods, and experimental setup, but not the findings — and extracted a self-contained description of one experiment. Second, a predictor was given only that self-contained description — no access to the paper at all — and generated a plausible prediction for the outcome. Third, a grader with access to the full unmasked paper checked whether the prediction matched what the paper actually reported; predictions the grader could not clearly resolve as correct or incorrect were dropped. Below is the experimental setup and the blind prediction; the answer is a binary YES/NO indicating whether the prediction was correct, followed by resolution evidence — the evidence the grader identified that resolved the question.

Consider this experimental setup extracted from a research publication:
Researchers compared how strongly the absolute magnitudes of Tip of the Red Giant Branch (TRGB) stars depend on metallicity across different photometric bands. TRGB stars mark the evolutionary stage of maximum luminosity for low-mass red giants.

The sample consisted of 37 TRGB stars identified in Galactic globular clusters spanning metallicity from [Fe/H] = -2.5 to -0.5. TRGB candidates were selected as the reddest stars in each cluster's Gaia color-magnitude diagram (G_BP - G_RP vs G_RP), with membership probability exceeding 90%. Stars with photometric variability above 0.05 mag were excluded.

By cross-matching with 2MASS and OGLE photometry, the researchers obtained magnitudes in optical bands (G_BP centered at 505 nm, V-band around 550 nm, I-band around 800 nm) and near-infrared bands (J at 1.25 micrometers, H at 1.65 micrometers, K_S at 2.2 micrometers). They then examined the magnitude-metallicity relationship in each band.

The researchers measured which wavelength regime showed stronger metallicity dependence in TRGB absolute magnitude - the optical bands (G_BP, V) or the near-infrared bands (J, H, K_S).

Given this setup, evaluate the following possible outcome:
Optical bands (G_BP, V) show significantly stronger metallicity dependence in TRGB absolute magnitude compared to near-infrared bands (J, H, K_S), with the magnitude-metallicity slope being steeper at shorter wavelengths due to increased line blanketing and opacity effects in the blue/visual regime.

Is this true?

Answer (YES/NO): YES